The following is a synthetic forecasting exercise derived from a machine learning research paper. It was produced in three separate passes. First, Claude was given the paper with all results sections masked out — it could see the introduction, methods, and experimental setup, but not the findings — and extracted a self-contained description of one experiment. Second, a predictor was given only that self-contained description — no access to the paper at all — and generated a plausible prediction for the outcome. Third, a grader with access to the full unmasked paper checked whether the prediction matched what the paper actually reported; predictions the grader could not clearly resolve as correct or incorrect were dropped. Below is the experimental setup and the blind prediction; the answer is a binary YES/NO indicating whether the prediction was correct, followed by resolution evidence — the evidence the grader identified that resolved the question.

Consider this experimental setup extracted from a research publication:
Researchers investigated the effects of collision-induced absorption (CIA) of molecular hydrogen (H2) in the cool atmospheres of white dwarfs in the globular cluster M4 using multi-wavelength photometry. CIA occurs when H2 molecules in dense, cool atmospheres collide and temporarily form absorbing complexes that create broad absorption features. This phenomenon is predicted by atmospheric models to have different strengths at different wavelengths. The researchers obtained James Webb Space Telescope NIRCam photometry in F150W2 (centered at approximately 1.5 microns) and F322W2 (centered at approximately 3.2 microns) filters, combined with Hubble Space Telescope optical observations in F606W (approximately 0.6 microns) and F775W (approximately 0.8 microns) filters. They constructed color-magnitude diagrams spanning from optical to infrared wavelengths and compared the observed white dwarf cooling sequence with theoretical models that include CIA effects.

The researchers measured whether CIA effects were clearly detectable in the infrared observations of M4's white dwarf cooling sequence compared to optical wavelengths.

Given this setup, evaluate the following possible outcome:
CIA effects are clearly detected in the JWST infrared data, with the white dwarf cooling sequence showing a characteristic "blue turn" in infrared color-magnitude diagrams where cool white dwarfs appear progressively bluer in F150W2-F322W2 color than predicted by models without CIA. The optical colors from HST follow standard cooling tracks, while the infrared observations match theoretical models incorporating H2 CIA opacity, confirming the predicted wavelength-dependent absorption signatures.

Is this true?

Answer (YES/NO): NO